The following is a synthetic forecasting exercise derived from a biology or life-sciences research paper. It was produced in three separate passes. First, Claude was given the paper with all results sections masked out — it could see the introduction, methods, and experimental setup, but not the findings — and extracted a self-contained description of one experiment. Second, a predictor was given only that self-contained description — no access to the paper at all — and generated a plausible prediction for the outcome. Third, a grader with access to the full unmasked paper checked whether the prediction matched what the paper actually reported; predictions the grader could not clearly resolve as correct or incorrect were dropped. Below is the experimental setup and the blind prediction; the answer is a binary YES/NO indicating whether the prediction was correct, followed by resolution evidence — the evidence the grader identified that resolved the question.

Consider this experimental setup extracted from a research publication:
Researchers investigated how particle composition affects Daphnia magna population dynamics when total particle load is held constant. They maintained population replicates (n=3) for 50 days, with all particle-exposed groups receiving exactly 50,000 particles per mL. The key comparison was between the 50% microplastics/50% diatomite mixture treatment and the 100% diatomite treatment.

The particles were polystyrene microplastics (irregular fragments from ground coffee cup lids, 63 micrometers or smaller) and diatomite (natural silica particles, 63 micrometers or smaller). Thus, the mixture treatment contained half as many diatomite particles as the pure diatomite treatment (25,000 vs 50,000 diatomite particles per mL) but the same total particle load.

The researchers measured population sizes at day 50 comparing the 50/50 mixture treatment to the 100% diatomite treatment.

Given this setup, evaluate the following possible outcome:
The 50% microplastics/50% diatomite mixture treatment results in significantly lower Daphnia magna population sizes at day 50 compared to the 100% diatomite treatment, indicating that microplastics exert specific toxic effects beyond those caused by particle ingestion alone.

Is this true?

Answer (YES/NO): NO